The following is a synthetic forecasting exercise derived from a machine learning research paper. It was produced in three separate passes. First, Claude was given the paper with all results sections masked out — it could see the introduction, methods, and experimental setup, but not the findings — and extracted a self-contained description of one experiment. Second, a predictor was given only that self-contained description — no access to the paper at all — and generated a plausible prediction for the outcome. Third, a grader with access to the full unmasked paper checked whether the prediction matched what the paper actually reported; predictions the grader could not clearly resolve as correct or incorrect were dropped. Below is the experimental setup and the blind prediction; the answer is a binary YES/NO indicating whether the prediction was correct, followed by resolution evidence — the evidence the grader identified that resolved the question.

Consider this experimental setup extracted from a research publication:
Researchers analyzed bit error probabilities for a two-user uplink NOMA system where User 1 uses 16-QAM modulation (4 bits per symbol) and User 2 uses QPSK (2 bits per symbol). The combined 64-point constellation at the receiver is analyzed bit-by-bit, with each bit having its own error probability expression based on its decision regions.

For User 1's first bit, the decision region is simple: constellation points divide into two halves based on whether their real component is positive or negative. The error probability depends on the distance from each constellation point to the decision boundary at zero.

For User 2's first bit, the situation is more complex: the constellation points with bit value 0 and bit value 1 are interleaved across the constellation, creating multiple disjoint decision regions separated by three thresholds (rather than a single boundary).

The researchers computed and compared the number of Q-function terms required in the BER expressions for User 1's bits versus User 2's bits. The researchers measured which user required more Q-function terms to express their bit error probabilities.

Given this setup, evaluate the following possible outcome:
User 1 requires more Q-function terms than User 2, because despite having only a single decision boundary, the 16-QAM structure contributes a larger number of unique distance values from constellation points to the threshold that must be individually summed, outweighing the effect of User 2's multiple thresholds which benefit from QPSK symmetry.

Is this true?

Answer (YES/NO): NO